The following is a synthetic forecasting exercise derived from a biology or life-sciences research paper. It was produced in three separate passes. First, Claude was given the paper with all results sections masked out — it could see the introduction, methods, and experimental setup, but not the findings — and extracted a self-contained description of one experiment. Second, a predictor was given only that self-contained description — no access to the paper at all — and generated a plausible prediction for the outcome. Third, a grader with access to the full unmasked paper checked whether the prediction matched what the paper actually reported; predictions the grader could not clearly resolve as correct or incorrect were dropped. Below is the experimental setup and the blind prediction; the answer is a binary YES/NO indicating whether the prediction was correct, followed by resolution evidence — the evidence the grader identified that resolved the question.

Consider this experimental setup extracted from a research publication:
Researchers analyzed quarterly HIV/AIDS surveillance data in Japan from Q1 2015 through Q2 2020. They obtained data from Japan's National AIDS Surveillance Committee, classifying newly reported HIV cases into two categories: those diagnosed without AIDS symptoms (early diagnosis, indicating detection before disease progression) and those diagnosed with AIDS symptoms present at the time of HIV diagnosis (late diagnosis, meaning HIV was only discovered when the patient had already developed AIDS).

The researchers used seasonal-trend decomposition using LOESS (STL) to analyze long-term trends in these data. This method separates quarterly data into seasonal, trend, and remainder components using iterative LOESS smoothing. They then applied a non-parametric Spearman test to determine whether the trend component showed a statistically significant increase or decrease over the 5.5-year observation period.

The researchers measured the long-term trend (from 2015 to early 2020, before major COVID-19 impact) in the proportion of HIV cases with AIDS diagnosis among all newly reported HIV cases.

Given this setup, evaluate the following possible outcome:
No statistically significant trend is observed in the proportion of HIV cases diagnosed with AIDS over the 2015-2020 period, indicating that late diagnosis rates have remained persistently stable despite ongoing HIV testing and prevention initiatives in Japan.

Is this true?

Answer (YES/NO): NO